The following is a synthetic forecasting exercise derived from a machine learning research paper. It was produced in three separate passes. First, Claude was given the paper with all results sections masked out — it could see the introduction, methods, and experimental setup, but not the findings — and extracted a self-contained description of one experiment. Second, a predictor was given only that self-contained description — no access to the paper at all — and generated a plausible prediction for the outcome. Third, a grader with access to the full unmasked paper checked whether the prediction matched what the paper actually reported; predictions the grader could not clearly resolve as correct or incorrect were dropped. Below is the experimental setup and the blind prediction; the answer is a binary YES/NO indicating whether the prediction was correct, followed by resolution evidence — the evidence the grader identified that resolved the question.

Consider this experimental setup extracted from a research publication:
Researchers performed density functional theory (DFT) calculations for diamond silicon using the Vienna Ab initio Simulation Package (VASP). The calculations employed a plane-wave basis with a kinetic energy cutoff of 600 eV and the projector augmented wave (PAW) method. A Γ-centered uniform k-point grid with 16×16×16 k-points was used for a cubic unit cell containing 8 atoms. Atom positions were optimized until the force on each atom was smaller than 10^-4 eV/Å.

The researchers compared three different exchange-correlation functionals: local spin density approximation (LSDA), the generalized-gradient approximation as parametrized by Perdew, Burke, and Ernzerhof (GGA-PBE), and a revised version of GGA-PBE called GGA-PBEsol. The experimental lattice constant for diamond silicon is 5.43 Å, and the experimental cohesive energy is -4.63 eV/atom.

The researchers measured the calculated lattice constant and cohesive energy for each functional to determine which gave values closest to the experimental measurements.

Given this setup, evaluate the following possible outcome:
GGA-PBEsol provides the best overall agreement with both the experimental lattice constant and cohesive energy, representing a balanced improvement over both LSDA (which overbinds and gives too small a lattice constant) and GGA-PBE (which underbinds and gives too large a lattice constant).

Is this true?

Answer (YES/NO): NO